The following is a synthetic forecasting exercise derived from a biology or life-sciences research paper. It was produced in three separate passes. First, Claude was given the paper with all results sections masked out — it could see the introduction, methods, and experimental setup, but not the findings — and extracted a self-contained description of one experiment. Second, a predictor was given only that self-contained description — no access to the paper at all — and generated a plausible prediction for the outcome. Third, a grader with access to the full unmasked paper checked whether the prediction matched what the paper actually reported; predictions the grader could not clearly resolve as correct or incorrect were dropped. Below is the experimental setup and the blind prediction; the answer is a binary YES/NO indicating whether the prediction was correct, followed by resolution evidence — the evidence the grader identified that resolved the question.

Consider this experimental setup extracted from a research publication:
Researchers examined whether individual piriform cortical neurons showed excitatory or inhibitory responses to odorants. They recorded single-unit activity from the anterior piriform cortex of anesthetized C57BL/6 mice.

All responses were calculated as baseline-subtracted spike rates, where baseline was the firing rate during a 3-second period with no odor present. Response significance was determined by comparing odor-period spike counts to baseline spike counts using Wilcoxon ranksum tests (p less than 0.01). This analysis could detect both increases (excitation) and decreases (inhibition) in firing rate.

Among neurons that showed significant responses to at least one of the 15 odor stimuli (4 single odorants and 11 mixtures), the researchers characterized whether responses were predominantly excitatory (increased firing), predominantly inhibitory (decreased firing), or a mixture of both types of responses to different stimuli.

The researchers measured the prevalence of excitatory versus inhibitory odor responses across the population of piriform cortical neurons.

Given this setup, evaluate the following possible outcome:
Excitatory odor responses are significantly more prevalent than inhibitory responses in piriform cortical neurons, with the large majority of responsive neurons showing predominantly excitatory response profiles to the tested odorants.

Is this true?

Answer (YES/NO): YES